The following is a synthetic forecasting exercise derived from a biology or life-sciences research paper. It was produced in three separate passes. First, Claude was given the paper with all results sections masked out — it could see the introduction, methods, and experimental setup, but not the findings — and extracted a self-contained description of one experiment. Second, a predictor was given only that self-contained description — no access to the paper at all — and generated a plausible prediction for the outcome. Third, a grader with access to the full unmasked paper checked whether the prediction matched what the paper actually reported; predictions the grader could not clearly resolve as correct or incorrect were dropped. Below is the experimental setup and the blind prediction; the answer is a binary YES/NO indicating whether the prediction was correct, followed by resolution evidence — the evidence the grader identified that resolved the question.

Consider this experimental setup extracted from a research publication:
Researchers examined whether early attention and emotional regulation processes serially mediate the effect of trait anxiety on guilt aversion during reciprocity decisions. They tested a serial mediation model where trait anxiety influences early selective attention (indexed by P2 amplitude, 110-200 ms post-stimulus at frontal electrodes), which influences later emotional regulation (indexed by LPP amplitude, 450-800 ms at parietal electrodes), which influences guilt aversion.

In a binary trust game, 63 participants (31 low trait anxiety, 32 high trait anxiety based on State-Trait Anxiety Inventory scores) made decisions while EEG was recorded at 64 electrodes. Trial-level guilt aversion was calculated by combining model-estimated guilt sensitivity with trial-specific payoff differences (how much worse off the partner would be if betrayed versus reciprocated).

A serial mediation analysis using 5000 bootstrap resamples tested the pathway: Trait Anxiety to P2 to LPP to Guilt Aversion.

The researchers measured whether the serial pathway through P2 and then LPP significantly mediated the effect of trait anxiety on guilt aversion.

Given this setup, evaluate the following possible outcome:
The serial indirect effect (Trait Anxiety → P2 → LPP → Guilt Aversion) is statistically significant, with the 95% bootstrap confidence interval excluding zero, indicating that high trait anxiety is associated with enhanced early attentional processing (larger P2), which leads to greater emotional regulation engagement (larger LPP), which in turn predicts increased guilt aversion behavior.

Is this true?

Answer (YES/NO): NO